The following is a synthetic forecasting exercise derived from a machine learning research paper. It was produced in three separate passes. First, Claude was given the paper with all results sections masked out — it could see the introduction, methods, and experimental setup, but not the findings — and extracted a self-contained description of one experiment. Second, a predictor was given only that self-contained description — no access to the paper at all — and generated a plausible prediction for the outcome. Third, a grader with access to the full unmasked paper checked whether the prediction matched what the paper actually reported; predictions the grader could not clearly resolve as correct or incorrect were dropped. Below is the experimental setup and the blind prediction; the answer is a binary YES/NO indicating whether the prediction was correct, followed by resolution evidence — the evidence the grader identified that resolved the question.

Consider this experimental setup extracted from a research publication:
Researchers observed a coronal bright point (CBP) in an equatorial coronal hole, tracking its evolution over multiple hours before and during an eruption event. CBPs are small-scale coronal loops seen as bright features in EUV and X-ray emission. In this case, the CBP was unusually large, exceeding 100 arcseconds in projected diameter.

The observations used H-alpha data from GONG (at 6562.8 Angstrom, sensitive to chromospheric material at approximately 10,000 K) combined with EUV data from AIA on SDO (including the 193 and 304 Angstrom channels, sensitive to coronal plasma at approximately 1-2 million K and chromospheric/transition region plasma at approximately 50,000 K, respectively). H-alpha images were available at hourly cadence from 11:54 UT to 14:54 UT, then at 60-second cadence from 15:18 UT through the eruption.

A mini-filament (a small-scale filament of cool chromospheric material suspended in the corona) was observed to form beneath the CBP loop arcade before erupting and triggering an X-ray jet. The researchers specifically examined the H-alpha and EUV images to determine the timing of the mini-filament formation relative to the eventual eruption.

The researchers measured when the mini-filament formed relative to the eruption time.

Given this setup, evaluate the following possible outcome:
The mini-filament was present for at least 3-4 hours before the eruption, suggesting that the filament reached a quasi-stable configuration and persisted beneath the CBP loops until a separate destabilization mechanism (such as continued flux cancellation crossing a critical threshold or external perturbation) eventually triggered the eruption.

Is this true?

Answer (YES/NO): YES